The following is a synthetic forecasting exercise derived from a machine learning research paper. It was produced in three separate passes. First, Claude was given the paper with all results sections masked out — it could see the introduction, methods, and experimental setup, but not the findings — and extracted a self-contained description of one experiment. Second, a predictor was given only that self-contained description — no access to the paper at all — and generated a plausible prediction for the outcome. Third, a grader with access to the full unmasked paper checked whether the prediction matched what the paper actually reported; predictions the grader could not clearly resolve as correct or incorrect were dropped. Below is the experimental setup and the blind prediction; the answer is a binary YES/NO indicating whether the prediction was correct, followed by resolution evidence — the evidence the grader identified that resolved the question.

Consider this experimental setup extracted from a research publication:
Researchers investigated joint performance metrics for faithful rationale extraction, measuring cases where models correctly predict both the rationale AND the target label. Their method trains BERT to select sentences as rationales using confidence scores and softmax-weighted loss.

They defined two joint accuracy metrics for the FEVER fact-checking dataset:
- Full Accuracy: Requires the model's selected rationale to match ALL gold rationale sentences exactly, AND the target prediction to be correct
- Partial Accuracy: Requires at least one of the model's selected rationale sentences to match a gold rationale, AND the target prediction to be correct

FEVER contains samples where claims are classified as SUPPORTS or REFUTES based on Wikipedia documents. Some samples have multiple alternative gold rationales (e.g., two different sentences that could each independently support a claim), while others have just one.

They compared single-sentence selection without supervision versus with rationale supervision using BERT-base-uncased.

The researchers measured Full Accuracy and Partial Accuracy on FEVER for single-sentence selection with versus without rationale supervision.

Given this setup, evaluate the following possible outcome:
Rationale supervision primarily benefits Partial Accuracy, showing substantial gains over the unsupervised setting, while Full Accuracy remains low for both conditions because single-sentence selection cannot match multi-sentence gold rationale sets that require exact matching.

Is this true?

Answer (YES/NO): NO